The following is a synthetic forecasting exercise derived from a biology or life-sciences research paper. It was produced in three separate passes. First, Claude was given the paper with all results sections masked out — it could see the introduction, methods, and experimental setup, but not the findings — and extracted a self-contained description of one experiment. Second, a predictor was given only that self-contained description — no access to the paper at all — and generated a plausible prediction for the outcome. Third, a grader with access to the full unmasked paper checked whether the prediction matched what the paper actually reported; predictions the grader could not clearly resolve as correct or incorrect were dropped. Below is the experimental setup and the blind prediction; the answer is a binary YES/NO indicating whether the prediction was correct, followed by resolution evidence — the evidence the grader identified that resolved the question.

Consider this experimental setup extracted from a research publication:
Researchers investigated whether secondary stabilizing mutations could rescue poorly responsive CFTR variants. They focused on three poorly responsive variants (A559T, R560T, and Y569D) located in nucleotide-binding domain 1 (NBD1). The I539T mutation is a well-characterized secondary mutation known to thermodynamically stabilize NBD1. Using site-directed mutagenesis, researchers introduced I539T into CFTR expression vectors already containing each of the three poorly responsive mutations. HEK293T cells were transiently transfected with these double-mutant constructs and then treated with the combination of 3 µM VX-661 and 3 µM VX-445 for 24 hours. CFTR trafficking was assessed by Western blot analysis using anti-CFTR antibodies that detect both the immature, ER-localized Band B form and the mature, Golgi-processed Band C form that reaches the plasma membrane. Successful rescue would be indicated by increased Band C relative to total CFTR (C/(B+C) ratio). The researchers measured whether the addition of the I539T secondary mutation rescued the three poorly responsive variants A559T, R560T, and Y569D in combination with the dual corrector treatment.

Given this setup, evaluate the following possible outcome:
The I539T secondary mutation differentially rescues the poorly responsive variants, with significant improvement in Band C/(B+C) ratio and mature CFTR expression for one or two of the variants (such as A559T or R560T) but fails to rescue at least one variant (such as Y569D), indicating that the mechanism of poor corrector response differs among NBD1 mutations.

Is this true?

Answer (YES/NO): NO